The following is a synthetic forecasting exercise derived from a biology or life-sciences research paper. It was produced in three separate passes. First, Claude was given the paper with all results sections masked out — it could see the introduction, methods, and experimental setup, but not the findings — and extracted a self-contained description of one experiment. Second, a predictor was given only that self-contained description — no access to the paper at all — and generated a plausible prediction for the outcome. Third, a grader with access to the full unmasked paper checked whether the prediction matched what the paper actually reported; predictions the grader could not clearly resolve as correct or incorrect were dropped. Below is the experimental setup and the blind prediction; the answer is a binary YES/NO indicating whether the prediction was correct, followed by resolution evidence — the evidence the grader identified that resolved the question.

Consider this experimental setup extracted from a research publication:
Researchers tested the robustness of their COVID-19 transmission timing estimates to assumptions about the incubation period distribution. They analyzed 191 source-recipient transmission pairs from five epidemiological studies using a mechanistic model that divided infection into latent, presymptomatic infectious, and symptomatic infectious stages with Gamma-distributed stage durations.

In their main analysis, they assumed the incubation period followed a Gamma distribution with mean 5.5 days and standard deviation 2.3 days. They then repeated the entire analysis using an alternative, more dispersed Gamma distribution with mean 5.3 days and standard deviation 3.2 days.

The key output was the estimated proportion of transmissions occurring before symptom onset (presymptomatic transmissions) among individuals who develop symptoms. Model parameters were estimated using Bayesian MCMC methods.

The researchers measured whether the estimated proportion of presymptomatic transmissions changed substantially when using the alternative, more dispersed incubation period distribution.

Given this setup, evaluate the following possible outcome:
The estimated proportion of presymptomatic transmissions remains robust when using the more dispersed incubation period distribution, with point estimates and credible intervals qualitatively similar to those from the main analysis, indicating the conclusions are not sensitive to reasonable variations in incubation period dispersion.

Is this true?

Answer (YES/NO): YES